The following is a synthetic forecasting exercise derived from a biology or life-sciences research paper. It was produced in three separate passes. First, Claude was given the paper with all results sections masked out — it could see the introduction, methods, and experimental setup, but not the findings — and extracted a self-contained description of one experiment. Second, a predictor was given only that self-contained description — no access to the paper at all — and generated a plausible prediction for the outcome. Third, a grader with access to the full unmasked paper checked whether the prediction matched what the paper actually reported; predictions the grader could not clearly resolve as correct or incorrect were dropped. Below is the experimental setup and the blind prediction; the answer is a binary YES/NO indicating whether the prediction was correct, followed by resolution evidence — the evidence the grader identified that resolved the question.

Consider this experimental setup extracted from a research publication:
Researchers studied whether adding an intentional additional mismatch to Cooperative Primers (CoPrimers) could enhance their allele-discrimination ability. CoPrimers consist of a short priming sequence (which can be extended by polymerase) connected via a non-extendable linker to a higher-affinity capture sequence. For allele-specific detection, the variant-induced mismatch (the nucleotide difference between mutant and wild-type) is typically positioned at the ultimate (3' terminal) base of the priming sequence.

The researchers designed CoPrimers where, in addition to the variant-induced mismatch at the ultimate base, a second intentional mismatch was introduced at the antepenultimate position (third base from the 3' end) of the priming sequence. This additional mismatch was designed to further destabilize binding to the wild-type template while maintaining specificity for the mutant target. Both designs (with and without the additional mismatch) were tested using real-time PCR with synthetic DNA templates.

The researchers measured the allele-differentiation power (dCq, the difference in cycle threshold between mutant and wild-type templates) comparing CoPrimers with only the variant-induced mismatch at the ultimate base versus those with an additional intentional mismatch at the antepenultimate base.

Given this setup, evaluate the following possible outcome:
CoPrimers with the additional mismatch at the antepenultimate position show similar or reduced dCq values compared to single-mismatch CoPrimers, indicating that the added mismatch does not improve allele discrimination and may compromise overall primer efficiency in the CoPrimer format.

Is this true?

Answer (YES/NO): NO